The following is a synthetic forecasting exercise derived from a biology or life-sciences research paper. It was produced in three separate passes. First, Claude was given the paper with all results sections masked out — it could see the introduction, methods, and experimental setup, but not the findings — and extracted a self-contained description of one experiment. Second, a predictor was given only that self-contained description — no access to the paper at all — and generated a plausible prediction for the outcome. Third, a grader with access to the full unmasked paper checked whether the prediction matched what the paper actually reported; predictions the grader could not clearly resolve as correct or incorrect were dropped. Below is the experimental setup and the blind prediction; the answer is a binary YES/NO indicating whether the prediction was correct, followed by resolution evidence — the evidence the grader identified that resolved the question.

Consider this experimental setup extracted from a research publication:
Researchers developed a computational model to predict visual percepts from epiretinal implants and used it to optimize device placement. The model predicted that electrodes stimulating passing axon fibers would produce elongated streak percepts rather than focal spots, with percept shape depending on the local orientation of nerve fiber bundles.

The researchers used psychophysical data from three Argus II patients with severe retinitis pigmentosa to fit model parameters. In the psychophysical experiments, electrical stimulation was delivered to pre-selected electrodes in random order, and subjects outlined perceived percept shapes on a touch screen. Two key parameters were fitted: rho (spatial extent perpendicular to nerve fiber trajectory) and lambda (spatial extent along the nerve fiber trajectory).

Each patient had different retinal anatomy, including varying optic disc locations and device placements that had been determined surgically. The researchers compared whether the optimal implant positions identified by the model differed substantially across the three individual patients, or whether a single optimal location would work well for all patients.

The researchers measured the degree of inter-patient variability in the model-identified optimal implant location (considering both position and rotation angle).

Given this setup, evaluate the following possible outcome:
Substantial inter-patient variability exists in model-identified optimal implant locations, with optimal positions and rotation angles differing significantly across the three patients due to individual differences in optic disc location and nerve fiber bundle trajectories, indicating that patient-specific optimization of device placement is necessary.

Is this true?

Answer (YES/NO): NO